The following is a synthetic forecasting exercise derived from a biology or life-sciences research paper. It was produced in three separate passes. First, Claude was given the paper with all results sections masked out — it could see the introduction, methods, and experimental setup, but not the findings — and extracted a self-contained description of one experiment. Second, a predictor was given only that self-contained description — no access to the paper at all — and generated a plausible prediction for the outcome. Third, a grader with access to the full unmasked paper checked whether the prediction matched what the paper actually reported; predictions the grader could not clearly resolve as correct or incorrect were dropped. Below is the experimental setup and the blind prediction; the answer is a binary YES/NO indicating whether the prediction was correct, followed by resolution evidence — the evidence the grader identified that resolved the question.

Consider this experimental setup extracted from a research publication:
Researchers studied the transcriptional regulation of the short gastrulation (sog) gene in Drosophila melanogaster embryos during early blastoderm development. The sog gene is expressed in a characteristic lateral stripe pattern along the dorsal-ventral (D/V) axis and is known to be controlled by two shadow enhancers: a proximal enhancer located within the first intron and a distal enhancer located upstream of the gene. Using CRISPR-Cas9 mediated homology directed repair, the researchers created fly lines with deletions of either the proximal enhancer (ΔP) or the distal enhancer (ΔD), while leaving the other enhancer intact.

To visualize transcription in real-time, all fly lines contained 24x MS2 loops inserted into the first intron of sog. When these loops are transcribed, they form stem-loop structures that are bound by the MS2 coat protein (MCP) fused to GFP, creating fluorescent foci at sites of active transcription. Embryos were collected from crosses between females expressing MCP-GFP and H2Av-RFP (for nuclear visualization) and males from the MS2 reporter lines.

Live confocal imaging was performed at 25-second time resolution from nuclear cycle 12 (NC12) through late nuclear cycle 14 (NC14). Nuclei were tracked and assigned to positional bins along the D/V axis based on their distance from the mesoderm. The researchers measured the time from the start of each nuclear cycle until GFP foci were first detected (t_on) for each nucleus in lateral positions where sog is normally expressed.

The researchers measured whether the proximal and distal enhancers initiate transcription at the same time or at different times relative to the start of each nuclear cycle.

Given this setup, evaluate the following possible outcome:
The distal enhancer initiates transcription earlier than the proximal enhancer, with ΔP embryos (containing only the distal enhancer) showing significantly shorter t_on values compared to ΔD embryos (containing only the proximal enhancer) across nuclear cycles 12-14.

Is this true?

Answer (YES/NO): NO